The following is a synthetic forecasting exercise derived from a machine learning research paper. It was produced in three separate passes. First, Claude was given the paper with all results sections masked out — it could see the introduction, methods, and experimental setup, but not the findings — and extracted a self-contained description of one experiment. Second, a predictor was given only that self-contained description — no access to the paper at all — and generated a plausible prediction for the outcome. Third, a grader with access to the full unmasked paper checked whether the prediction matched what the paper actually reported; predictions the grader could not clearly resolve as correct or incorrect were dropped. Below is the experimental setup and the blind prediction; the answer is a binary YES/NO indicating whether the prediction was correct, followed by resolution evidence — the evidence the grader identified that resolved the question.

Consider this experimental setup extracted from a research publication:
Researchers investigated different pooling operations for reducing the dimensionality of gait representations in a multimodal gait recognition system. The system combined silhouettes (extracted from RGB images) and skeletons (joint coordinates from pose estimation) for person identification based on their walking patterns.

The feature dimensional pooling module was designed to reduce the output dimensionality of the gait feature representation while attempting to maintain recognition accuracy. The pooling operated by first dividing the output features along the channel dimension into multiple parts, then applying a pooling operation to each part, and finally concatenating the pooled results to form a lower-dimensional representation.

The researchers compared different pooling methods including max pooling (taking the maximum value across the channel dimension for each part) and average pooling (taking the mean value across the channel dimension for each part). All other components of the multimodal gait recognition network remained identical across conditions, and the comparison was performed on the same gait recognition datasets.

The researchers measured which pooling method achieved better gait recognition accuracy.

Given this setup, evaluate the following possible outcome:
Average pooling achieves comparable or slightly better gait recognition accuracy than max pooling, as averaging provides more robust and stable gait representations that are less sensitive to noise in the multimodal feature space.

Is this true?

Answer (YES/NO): NO